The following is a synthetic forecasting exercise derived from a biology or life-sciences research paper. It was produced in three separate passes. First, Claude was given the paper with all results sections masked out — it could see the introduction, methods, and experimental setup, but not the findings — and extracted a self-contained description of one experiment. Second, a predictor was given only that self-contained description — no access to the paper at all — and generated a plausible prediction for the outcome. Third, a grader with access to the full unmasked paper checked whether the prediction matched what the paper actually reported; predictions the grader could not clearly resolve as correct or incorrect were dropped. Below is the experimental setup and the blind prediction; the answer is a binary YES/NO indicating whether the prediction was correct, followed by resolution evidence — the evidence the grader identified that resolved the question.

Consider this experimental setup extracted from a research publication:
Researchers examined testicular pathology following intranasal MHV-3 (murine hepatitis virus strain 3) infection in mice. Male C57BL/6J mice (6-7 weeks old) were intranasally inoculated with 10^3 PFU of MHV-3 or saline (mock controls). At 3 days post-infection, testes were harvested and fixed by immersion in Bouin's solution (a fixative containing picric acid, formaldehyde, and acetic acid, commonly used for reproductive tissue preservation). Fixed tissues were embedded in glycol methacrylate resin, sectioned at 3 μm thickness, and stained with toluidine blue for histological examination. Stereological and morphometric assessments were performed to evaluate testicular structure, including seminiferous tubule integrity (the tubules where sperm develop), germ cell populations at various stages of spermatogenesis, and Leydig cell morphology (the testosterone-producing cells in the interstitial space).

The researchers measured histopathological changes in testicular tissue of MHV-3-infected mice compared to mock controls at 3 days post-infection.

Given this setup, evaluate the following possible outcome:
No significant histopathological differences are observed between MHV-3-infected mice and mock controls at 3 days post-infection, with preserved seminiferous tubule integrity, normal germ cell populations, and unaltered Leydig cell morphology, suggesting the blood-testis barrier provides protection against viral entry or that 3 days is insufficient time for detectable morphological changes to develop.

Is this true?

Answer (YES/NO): NO